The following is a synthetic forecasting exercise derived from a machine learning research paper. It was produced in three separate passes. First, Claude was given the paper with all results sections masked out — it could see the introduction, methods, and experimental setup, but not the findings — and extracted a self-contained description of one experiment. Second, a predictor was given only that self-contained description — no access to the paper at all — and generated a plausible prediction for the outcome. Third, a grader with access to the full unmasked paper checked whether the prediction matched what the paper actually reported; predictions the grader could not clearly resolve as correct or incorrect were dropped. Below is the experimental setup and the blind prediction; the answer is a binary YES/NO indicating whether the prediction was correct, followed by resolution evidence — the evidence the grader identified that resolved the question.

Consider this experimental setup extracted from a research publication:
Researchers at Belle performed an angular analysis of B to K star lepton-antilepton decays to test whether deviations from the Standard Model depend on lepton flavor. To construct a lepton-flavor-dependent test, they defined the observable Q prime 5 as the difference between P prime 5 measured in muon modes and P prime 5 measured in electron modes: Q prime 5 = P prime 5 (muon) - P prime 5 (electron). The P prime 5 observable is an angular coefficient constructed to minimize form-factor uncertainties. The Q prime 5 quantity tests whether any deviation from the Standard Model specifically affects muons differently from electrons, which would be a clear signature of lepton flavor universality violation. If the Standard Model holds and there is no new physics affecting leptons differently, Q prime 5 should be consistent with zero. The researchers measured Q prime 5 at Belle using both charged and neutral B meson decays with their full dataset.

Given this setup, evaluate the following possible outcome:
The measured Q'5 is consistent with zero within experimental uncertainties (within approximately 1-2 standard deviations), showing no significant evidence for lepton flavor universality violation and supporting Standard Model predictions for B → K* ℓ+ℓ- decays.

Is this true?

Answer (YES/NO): YES